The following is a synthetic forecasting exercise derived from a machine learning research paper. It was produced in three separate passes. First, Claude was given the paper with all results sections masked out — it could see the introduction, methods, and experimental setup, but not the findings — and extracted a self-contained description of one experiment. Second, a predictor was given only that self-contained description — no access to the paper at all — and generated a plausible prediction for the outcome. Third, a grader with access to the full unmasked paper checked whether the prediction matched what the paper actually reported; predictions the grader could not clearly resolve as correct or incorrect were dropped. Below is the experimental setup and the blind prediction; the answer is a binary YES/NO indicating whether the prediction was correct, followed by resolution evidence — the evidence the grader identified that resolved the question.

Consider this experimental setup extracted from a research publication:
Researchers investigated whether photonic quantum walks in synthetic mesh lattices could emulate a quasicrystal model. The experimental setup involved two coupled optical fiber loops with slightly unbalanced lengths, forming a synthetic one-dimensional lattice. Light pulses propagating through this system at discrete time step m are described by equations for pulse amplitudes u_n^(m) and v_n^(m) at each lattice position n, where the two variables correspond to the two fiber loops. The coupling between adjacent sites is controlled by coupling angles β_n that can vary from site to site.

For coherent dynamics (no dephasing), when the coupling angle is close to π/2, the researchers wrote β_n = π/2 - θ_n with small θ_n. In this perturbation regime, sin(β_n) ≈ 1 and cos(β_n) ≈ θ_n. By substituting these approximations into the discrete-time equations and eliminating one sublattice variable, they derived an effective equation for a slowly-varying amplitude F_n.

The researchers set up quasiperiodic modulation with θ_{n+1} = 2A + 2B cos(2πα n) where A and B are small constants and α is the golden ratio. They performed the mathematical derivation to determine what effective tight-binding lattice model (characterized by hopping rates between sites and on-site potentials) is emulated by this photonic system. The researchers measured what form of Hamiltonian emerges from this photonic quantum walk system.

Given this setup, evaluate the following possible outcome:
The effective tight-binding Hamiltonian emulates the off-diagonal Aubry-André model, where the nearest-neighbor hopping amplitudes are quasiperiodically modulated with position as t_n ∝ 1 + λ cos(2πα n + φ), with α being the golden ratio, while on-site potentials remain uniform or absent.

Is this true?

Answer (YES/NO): YES